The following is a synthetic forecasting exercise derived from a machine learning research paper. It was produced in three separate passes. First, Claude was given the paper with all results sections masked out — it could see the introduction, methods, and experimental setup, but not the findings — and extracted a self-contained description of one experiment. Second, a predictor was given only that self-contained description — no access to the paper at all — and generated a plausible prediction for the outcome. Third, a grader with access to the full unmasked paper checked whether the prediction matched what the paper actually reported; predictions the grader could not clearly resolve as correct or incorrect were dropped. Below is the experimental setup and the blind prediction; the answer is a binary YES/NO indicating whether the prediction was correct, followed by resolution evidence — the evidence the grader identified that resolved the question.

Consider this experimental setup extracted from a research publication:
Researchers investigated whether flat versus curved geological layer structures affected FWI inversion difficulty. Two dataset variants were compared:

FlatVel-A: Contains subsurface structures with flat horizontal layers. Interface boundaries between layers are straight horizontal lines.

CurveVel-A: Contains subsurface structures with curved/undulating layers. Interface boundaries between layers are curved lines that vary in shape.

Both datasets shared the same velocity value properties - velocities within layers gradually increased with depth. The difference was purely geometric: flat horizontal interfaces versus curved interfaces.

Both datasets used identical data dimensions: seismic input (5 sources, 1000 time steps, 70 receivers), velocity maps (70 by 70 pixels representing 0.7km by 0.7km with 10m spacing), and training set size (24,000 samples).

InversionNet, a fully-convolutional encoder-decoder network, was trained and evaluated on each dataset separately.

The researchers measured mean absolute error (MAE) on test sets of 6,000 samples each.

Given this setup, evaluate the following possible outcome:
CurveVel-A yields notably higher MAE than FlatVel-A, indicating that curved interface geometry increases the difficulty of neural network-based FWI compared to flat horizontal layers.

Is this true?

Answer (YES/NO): YES